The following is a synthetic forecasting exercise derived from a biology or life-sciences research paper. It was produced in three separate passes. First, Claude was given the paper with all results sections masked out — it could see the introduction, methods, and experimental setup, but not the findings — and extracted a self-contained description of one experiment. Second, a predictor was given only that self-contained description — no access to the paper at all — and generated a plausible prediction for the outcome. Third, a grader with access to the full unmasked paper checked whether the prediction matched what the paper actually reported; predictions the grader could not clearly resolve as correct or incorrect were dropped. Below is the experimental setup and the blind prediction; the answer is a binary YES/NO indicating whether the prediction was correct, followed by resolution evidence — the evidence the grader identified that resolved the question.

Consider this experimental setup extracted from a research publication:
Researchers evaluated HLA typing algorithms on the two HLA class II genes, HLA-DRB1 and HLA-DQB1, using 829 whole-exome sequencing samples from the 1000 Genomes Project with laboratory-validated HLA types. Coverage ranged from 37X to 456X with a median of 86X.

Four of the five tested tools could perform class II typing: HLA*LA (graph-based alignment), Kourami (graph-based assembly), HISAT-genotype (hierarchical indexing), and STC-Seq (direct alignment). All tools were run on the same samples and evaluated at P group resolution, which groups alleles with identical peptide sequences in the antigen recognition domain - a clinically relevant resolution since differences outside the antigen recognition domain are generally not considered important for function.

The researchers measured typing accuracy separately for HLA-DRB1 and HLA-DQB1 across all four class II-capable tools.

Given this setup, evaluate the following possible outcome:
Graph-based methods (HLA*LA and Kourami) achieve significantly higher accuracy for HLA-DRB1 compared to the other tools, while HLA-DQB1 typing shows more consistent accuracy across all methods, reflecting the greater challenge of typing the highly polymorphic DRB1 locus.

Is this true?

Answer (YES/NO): NO